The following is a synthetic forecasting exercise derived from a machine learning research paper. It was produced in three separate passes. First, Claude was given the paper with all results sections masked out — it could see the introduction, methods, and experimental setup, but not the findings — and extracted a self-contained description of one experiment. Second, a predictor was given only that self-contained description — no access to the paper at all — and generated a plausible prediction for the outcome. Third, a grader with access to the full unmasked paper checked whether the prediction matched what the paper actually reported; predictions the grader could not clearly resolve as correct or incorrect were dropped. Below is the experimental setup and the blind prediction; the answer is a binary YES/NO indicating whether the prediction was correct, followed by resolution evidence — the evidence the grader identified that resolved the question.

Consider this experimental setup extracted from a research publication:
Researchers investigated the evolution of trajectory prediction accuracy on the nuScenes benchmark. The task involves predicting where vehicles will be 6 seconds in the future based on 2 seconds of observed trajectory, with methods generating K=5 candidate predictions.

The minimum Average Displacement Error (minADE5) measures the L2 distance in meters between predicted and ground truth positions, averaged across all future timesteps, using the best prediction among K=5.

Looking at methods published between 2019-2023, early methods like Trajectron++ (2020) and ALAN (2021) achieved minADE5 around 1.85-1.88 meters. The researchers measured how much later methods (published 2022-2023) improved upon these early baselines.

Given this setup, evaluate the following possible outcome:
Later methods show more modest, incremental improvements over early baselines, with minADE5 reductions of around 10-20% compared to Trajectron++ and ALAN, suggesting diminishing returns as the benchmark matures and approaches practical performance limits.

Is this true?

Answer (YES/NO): NO